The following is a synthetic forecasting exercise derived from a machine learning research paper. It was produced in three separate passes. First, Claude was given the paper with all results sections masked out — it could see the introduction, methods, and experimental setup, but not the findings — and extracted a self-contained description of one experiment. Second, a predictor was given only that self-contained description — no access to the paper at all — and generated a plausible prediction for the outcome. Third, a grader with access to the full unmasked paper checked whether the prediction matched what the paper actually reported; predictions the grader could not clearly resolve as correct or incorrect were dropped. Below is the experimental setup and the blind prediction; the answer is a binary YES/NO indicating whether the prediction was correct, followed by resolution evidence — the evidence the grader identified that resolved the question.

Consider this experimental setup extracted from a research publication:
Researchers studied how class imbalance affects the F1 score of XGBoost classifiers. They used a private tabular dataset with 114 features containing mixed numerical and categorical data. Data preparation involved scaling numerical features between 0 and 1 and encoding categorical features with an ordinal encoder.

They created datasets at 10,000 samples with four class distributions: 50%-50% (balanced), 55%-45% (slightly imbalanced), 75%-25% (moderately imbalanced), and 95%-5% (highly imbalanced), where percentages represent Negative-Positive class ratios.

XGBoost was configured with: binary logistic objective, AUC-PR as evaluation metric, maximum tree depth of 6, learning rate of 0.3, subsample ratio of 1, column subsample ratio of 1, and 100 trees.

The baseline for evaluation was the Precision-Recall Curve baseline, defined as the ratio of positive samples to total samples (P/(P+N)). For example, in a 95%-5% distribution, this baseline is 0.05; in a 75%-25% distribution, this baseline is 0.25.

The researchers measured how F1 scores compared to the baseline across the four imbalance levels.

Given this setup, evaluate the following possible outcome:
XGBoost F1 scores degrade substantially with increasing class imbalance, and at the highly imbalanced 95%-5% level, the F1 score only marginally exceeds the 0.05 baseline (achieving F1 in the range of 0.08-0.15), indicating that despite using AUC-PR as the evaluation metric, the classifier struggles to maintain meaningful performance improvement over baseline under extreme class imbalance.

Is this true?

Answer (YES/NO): NO